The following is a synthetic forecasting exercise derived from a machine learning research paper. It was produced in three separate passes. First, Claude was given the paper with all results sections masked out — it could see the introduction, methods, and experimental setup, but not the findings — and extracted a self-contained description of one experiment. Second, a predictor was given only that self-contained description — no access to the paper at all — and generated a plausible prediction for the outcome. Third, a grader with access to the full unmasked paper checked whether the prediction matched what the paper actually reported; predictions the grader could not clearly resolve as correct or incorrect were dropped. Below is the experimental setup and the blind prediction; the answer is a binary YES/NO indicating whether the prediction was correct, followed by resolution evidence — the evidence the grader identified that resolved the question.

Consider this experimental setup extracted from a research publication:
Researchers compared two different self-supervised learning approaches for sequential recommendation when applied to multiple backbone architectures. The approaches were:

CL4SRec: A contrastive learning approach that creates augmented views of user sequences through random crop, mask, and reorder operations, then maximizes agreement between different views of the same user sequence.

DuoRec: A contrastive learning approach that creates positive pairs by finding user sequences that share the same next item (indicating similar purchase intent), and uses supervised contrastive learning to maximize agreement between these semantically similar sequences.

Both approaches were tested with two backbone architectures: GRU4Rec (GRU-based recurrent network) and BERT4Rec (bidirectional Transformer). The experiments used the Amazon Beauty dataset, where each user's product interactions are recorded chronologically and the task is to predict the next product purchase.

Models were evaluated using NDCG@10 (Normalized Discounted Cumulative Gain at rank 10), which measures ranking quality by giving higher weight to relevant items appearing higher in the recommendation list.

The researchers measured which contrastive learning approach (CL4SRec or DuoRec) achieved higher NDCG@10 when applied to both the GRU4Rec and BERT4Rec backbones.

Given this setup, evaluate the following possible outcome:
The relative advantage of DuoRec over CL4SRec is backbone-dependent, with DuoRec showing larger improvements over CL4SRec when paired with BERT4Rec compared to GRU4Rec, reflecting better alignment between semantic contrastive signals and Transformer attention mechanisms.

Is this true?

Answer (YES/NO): YES